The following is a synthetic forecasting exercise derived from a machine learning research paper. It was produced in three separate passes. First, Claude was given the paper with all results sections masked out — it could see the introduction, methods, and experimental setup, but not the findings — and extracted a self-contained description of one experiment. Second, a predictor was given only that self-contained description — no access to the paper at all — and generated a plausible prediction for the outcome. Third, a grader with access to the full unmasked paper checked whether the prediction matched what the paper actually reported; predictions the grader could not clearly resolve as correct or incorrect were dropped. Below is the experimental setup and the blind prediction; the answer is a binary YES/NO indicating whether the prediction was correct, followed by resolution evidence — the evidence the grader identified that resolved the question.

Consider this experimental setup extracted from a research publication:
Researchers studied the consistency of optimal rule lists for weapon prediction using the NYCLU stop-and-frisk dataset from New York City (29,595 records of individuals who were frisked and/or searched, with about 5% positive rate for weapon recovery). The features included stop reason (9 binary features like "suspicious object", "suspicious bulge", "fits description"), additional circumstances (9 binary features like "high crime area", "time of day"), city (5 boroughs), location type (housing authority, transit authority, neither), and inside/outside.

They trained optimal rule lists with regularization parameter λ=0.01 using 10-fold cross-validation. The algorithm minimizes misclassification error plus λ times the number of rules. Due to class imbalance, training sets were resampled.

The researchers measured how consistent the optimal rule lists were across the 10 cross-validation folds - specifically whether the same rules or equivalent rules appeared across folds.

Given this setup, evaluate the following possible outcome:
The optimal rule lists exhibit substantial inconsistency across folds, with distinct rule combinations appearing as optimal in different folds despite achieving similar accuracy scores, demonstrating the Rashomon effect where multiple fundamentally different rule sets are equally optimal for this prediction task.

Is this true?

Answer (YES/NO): NO